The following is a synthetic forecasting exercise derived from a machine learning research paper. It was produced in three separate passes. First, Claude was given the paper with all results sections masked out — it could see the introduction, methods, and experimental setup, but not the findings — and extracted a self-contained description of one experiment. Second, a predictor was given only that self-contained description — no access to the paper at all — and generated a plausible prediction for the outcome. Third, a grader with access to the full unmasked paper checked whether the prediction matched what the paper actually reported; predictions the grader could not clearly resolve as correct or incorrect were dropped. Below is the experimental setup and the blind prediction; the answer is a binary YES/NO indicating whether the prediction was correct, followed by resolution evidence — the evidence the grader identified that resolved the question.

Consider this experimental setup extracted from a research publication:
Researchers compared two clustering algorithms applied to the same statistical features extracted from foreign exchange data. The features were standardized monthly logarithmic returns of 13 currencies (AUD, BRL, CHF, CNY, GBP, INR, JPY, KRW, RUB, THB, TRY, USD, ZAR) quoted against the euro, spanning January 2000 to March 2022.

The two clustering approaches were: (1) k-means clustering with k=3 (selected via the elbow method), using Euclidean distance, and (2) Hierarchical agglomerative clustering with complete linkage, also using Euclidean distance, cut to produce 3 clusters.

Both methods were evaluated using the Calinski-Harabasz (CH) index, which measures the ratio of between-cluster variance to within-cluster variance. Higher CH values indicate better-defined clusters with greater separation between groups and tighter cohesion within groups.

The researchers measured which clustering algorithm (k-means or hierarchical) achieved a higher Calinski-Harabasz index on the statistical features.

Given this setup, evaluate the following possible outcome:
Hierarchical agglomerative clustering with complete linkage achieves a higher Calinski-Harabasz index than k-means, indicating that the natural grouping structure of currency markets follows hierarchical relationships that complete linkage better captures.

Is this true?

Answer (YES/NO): YES